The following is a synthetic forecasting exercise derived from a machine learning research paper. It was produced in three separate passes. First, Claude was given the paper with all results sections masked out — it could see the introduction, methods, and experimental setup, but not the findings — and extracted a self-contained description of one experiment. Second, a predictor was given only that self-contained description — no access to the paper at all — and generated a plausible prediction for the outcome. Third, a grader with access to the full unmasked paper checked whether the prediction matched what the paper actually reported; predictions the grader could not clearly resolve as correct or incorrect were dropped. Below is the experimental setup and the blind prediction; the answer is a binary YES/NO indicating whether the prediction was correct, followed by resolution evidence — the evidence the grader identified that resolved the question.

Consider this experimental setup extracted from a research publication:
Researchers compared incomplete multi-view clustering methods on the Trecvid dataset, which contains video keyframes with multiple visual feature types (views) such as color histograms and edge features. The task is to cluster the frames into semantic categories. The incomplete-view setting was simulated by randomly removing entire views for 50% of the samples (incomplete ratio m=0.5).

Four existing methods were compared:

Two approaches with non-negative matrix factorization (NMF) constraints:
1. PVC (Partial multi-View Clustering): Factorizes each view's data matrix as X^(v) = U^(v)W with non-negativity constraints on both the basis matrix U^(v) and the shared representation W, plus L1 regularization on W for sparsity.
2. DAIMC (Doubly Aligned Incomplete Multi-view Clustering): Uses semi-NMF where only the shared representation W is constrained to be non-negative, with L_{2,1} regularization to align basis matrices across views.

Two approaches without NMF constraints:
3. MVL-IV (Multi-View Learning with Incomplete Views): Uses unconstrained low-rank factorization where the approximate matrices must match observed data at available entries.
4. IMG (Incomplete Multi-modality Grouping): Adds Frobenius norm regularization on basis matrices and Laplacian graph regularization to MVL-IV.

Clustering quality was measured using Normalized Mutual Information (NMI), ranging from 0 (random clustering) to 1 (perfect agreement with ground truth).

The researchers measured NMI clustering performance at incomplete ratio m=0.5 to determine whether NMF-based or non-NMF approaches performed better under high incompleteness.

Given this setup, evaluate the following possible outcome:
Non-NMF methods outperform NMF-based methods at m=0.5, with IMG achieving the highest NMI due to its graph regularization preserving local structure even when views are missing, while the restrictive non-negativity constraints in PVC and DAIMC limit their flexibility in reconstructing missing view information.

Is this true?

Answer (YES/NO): YES